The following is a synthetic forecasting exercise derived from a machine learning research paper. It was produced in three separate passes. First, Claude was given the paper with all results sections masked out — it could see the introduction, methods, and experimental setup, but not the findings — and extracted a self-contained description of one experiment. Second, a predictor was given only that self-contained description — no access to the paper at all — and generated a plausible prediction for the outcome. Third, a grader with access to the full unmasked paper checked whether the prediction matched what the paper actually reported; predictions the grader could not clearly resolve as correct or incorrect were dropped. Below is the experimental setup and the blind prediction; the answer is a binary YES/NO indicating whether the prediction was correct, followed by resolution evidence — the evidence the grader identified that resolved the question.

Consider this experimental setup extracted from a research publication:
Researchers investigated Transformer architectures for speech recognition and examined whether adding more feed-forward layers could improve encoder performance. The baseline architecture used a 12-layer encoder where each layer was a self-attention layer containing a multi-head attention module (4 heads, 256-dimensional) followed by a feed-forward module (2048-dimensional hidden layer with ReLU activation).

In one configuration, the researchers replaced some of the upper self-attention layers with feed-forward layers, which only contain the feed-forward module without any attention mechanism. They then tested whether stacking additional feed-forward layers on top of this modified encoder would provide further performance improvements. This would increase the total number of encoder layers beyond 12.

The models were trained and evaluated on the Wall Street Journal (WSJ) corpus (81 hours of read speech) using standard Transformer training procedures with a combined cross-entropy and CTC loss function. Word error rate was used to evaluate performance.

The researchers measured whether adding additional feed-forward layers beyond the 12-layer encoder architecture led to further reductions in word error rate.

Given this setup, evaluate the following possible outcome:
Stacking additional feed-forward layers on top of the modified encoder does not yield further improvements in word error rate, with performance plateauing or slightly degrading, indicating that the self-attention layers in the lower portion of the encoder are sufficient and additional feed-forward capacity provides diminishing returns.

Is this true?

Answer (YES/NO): YES